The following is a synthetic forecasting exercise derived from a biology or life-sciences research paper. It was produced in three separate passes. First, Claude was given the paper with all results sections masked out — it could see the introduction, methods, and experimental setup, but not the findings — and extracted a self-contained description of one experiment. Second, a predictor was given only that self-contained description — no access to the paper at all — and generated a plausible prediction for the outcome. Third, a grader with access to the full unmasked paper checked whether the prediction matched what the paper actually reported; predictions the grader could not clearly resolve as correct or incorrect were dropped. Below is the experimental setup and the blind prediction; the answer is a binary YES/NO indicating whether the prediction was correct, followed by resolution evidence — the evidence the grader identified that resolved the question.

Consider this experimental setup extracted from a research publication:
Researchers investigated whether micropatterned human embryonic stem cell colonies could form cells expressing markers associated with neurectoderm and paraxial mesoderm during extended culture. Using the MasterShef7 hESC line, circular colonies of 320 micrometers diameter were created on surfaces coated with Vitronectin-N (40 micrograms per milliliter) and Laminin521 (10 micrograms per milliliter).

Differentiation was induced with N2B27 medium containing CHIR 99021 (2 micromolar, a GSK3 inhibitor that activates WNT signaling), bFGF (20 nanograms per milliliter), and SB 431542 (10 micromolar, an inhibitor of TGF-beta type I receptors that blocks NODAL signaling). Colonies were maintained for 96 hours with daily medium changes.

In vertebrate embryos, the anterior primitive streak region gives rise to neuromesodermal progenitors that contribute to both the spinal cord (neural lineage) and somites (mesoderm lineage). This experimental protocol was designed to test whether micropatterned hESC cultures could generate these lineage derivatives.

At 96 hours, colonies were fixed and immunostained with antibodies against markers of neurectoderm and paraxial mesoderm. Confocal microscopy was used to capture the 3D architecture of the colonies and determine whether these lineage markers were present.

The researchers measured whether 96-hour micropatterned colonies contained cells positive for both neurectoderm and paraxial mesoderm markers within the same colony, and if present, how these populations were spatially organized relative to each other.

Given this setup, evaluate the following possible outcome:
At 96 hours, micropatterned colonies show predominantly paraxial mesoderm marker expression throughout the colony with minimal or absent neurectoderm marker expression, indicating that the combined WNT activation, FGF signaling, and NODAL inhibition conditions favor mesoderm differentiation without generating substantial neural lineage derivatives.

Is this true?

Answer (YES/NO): NO